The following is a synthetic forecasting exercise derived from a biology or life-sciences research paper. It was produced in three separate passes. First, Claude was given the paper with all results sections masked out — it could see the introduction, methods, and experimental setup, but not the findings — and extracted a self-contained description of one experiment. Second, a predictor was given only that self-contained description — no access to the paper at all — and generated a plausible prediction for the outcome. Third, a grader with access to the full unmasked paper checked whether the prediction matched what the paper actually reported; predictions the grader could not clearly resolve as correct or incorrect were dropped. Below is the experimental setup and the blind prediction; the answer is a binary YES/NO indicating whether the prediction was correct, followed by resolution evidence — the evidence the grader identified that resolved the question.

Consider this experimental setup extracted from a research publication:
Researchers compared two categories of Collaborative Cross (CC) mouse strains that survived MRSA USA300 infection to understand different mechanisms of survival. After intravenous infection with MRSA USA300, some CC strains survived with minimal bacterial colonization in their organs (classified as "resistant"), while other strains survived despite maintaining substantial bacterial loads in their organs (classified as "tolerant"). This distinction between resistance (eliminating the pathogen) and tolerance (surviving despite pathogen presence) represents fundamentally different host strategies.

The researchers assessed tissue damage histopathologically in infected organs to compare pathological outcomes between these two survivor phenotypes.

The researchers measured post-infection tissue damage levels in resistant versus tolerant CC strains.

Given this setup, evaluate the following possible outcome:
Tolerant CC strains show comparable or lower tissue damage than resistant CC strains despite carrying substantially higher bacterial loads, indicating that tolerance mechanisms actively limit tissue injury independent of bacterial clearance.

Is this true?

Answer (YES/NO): NO